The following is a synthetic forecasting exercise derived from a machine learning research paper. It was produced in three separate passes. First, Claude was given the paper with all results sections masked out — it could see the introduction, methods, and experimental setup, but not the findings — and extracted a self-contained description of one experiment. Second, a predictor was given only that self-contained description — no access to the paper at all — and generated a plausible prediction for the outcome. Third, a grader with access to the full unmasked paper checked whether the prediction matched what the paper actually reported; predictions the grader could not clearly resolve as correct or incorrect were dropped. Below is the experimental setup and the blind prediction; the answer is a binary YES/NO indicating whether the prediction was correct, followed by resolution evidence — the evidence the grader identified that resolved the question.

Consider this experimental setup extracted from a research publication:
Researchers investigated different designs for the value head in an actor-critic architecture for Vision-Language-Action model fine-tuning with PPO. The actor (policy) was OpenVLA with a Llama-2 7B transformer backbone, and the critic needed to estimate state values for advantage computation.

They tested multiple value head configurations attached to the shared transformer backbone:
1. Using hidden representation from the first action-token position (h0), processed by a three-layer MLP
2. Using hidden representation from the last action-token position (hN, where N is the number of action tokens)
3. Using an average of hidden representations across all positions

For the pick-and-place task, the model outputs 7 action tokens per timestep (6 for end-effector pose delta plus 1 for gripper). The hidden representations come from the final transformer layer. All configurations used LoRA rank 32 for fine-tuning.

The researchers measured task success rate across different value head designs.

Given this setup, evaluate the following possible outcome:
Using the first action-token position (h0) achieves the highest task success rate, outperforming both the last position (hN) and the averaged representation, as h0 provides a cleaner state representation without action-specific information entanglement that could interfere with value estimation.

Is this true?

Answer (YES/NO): YES